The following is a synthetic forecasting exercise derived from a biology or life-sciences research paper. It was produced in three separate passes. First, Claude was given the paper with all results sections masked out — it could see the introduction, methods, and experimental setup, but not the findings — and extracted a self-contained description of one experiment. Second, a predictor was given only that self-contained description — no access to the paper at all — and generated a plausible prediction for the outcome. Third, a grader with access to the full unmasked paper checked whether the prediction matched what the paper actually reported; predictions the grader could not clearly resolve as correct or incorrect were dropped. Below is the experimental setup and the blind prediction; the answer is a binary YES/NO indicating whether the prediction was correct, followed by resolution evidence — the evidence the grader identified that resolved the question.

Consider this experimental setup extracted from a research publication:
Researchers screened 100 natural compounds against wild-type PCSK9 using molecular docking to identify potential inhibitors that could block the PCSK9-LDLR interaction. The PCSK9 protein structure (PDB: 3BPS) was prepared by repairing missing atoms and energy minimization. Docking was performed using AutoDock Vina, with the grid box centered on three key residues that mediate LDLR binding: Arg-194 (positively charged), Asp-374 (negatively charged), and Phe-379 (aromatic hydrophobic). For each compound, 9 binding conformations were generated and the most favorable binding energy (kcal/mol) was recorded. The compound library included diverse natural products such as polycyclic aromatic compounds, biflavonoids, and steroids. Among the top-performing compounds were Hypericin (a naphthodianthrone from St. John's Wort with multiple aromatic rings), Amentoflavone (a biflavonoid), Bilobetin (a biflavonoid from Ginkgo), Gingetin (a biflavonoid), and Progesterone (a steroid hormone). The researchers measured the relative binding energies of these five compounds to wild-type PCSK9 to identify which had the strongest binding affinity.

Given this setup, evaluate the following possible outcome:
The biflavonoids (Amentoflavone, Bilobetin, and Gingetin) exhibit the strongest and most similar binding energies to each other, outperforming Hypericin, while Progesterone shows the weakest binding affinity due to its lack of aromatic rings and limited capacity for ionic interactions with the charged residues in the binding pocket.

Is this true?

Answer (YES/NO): NO